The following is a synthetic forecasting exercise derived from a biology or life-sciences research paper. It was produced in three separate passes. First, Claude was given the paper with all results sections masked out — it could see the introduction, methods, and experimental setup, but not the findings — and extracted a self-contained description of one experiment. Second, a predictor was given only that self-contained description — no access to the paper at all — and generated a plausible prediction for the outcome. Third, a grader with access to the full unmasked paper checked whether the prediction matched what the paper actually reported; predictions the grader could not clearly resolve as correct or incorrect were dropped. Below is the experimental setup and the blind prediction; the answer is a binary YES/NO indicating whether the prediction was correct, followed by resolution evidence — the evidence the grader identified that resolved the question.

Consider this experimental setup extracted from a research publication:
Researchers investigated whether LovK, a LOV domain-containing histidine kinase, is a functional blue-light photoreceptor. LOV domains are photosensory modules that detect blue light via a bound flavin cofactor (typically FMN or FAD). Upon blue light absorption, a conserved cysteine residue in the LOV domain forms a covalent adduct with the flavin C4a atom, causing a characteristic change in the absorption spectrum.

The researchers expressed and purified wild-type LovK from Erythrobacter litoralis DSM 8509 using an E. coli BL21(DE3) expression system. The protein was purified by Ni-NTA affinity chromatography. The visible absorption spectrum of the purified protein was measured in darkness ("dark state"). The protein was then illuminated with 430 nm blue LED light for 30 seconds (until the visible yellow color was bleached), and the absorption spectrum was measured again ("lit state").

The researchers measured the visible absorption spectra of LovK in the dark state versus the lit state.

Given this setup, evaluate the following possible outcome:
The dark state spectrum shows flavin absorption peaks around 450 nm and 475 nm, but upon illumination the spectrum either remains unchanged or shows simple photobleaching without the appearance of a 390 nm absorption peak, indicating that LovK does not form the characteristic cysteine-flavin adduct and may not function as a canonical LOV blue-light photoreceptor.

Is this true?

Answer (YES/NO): NO